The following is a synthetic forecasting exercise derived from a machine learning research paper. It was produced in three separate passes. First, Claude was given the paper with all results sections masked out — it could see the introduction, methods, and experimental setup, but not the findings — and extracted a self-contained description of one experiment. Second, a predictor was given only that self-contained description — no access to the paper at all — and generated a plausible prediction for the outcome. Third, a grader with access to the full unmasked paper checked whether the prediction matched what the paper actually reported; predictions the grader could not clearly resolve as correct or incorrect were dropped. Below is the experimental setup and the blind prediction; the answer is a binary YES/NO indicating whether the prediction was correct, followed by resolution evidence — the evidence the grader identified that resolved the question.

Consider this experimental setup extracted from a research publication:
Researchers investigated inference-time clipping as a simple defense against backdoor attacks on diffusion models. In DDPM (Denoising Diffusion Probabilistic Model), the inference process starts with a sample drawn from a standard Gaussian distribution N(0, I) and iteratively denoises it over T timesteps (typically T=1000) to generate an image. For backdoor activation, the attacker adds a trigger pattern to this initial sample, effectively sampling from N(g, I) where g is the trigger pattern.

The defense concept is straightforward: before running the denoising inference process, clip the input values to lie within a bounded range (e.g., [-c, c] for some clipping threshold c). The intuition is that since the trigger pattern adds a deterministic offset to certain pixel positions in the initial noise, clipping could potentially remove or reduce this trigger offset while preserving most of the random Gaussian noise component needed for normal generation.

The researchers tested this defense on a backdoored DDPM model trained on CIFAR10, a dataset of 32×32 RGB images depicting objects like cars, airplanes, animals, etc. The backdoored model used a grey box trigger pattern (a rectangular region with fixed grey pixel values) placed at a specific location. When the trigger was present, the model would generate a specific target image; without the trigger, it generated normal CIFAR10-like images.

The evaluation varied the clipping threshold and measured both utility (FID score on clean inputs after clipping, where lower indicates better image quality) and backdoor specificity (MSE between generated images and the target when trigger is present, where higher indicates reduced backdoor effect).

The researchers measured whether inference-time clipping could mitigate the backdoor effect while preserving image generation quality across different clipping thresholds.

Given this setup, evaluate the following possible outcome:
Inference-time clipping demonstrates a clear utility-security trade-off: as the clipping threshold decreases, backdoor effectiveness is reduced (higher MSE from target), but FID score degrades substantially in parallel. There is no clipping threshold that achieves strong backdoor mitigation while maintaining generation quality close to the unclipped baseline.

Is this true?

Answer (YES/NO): NO